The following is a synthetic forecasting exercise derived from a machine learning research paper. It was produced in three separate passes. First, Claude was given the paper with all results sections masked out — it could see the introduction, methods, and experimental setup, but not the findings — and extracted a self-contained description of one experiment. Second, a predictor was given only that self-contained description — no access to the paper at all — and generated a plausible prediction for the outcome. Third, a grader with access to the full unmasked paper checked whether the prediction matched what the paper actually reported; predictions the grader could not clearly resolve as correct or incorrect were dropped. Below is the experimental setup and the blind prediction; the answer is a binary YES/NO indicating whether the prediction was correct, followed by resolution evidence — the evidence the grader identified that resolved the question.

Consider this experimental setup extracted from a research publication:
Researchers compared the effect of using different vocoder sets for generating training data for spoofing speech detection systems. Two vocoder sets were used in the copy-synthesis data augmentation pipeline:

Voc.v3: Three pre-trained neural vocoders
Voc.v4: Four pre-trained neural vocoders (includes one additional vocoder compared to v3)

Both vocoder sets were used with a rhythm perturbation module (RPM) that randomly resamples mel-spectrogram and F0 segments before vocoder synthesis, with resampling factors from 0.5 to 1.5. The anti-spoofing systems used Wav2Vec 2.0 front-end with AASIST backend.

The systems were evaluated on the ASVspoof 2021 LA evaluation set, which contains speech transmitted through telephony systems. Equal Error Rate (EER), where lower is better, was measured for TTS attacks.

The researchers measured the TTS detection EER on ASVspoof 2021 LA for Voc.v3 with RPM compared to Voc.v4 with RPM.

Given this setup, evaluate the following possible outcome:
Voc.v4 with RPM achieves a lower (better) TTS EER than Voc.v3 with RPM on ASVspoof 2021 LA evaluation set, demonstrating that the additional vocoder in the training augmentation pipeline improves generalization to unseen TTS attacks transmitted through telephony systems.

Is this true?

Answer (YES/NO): NO